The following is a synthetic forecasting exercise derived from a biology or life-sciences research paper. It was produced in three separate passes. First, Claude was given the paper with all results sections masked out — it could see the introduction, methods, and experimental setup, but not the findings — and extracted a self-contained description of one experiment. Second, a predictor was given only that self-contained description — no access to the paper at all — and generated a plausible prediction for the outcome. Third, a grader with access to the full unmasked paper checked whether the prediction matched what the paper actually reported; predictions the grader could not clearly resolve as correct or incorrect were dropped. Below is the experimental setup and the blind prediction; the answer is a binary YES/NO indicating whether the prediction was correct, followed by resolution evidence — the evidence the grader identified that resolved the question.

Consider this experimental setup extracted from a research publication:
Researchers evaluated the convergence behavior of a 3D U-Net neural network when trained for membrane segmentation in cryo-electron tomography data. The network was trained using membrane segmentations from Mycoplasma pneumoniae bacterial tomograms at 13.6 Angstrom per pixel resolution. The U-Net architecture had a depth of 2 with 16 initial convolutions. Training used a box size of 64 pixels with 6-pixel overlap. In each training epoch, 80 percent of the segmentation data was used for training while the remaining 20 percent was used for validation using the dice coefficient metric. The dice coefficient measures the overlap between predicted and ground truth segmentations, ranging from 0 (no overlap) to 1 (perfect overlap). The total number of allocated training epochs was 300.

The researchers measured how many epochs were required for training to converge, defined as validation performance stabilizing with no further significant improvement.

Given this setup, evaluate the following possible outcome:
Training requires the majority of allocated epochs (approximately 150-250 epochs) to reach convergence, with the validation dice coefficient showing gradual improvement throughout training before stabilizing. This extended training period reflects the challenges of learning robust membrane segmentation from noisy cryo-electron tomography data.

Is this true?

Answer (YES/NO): NO